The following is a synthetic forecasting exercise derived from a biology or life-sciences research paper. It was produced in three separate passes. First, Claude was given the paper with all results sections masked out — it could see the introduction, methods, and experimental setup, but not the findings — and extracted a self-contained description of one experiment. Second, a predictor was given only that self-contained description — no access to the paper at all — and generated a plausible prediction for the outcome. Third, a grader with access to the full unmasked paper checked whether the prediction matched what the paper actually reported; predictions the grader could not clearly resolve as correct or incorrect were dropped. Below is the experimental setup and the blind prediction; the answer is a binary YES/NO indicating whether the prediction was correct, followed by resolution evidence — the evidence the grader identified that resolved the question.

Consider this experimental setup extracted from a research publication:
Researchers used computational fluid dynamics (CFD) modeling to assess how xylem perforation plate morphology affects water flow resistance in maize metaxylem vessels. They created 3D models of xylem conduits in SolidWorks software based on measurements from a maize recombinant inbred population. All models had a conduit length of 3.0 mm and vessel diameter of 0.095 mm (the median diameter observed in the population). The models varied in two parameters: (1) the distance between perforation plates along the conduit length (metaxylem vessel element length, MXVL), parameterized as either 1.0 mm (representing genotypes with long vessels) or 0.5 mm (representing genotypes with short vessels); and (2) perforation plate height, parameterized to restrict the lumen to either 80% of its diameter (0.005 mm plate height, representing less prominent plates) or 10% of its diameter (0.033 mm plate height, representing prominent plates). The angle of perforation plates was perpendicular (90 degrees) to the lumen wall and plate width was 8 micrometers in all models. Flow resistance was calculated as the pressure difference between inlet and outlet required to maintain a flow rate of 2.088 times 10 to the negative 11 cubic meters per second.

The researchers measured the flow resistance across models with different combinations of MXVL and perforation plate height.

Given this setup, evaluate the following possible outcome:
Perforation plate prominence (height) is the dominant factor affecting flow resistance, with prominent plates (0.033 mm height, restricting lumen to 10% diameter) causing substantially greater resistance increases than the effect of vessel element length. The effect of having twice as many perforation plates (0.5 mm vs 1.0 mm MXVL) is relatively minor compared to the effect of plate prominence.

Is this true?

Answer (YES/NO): YES